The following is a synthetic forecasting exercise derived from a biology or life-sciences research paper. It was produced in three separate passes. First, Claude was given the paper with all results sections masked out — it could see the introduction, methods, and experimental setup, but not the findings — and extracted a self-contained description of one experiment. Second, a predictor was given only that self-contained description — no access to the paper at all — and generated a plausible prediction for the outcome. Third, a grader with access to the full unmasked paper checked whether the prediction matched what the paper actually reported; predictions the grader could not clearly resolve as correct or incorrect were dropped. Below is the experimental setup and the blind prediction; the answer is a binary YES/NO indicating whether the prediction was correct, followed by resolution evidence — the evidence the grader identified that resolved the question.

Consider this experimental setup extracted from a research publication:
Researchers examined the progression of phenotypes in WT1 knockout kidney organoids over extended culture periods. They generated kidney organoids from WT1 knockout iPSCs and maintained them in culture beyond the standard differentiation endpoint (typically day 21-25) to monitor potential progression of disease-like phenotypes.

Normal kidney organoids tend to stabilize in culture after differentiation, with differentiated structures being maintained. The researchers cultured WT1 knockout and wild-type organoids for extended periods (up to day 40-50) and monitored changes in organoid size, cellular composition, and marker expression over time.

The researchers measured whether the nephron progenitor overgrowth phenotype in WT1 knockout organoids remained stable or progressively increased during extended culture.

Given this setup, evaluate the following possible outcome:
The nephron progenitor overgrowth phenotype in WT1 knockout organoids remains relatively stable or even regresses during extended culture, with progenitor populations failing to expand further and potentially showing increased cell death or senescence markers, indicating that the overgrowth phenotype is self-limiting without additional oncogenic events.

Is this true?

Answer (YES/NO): NO